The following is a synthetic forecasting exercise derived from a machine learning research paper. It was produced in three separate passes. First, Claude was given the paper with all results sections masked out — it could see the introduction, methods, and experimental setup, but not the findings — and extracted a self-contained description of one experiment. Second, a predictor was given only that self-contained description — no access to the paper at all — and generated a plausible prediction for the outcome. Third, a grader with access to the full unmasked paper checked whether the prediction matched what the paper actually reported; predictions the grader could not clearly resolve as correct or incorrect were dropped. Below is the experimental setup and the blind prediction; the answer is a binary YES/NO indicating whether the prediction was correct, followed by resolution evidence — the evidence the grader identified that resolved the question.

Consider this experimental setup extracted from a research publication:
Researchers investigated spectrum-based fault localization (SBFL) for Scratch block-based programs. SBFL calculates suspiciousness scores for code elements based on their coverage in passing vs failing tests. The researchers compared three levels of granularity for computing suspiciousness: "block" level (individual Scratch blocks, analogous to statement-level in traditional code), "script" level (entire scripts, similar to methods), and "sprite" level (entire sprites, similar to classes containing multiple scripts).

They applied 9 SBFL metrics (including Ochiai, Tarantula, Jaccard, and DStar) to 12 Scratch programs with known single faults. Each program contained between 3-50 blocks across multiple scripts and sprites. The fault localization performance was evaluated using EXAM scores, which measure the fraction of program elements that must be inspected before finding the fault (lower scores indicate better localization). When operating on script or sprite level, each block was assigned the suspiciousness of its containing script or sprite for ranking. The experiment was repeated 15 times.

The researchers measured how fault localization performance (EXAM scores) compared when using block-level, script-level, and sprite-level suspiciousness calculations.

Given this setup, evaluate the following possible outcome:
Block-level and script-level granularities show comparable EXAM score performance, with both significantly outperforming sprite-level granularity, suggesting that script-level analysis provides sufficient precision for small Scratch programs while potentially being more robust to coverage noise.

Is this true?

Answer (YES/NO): NO